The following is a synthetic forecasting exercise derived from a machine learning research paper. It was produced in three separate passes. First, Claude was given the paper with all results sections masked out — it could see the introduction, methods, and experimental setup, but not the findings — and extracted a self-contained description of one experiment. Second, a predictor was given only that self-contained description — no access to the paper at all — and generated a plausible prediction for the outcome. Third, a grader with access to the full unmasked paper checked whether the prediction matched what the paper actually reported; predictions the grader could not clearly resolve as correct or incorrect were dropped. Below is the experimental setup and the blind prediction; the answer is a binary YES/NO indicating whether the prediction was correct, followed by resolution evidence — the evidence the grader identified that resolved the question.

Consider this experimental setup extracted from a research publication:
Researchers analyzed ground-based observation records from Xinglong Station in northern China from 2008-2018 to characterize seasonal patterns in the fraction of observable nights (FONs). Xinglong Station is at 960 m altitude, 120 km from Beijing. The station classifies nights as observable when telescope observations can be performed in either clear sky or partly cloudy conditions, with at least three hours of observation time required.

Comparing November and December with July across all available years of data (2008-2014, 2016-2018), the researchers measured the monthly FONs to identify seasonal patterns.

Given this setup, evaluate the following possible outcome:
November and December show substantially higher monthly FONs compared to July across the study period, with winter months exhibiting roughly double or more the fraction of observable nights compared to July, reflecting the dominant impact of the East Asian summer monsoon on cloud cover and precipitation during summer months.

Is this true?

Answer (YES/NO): YES